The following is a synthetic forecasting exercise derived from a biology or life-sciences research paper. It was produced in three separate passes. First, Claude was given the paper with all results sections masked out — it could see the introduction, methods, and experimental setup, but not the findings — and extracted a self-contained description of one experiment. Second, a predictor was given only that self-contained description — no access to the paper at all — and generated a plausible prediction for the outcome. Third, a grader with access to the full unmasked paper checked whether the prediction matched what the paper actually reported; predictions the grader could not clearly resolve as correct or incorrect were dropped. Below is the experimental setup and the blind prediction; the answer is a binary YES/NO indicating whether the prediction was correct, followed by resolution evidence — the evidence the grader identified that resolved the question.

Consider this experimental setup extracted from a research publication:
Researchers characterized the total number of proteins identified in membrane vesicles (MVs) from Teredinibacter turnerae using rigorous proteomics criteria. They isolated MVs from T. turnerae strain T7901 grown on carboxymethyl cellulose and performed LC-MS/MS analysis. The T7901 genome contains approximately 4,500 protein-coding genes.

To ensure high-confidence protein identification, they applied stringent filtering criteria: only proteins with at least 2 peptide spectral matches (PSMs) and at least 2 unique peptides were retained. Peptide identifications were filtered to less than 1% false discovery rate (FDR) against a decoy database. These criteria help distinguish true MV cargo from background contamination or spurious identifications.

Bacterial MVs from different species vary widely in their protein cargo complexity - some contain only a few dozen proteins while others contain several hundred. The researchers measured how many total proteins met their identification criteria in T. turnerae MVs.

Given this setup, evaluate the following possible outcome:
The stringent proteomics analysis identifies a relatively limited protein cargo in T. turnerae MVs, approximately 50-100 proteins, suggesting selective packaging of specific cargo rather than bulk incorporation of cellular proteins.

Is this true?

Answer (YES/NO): NO